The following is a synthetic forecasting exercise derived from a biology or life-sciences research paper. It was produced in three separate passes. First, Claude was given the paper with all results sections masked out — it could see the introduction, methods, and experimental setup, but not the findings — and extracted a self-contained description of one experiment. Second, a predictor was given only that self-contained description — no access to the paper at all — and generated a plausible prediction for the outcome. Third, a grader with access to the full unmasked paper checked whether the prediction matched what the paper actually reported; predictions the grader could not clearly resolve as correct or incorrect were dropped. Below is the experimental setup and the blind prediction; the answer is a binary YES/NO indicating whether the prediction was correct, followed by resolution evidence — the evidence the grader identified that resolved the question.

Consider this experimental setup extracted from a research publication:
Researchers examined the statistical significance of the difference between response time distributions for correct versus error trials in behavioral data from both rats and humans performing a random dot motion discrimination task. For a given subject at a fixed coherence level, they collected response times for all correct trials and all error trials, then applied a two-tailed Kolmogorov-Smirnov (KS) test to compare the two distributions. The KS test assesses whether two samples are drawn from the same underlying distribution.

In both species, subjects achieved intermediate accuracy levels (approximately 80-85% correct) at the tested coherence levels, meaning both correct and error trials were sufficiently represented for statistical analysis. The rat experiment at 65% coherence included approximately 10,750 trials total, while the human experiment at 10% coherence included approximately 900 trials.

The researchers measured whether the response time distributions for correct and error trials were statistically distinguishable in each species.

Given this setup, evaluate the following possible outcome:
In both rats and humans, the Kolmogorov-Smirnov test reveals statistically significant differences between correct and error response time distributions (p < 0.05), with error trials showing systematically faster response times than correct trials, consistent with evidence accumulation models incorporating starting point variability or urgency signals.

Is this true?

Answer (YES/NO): NO